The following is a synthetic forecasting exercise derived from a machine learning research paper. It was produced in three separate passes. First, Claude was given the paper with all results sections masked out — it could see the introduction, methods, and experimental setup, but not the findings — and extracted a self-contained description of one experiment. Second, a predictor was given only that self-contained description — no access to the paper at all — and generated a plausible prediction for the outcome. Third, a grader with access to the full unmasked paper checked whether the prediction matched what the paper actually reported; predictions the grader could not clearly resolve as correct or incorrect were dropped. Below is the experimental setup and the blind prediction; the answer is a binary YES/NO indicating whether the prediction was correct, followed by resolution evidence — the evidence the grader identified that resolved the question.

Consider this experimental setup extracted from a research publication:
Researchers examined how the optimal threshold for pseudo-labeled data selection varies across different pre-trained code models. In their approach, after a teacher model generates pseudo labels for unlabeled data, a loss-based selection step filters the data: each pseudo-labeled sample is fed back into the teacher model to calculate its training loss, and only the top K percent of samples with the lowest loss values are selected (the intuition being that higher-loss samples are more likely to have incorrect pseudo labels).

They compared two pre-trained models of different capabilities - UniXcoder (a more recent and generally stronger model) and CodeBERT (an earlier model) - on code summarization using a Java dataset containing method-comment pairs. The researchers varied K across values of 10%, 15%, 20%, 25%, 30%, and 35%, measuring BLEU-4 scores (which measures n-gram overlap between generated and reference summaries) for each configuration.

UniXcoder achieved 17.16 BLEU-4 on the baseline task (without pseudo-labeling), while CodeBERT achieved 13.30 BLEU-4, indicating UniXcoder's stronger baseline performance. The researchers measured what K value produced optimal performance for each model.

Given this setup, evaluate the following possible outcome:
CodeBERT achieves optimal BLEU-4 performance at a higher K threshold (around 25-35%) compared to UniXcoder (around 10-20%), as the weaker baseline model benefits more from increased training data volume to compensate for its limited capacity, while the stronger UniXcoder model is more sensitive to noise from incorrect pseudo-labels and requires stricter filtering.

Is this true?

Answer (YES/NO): NO